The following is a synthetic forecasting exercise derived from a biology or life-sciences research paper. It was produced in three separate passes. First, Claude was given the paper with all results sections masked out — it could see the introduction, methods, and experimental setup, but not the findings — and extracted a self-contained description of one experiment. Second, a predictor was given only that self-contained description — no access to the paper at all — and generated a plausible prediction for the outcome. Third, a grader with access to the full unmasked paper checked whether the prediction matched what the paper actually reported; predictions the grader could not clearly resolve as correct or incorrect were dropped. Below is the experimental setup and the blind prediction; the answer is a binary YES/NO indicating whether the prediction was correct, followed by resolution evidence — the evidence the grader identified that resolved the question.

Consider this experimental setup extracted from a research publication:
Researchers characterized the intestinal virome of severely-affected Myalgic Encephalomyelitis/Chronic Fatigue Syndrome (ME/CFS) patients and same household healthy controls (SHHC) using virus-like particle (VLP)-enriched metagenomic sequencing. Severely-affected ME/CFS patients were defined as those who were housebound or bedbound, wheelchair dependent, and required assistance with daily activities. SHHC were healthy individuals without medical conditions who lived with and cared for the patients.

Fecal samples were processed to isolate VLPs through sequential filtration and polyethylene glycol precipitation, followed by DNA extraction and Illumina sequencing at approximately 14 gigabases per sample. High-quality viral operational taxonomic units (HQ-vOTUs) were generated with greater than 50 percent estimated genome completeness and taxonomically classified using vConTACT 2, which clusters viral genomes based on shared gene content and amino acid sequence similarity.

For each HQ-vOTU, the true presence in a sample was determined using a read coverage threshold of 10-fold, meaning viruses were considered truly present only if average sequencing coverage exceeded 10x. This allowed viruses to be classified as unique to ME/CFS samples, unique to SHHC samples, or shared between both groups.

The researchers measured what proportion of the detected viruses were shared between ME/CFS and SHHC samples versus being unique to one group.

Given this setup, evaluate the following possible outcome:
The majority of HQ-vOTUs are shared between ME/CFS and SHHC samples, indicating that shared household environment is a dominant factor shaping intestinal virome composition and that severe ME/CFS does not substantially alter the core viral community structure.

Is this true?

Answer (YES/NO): YES